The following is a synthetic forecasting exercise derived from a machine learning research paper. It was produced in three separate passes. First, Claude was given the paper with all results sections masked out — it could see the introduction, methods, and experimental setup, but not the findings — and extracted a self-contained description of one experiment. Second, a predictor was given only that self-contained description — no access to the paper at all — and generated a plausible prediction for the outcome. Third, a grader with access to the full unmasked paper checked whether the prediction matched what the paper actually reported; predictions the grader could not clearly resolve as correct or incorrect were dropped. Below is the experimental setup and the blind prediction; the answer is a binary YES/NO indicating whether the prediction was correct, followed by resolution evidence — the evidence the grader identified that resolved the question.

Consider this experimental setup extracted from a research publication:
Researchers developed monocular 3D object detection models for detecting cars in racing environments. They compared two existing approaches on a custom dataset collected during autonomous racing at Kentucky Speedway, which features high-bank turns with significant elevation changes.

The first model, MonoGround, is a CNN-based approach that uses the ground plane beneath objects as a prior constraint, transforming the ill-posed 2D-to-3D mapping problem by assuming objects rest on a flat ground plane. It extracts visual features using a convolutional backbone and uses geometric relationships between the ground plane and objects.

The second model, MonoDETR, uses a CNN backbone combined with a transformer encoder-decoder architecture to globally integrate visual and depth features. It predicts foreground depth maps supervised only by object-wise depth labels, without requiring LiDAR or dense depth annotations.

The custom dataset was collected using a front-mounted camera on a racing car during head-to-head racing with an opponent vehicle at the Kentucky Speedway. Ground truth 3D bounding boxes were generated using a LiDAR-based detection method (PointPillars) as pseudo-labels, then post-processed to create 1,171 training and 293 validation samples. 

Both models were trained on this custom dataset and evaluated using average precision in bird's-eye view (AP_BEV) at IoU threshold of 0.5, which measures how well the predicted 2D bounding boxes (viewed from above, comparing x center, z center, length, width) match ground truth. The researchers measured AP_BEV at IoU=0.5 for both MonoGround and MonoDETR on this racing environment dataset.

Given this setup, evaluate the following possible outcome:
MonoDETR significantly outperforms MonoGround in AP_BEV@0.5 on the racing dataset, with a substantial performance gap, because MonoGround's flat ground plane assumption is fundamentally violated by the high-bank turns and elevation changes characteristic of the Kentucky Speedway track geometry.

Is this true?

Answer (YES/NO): NO